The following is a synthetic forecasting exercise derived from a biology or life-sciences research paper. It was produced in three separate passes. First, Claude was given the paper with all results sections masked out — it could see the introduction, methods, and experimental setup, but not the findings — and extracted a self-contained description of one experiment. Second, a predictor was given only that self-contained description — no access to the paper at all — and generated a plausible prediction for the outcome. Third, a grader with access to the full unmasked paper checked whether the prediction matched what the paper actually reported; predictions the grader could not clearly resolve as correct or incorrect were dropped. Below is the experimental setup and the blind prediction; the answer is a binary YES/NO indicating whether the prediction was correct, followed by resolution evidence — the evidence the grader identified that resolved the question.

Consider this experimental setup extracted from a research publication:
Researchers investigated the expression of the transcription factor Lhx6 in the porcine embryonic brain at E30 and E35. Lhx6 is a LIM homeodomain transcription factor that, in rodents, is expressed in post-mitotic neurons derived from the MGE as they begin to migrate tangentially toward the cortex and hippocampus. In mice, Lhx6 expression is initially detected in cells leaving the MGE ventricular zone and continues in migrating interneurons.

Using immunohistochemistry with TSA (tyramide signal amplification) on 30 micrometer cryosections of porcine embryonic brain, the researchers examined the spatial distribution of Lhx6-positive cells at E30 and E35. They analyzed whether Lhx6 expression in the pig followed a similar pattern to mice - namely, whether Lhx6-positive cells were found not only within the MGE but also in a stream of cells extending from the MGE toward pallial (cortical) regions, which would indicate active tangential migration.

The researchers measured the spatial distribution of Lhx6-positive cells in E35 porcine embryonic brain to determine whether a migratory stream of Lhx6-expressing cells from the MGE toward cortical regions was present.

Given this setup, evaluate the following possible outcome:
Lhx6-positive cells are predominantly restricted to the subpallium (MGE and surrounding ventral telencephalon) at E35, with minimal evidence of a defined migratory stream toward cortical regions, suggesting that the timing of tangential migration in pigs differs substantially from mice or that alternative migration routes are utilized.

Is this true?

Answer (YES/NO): NO